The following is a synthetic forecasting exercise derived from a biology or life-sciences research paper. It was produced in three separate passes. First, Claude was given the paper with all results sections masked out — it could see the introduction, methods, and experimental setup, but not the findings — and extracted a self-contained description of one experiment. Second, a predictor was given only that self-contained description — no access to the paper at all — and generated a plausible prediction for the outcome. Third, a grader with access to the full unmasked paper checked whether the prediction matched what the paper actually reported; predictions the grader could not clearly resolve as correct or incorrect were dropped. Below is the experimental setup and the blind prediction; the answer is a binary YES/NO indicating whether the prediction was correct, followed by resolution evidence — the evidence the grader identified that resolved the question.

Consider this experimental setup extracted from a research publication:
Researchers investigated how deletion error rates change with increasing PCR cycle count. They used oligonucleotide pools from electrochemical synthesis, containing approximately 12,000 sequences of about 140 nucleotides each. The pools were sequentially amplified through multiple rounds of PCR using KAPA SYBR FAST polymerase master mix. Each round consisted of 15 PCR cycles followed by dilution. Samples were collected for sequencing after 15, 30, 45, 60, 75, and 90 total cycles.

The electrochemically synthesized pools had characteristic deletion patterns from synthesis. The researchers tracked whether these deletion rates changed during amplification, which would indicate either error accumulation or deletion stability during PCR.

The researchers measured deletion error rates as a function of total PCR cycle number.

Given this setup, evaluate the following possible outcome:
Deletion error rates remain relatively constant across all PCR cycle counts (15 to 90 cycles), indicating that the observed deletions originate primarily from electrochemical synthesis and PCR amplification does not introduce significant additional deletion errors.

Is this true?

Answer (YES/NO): YES